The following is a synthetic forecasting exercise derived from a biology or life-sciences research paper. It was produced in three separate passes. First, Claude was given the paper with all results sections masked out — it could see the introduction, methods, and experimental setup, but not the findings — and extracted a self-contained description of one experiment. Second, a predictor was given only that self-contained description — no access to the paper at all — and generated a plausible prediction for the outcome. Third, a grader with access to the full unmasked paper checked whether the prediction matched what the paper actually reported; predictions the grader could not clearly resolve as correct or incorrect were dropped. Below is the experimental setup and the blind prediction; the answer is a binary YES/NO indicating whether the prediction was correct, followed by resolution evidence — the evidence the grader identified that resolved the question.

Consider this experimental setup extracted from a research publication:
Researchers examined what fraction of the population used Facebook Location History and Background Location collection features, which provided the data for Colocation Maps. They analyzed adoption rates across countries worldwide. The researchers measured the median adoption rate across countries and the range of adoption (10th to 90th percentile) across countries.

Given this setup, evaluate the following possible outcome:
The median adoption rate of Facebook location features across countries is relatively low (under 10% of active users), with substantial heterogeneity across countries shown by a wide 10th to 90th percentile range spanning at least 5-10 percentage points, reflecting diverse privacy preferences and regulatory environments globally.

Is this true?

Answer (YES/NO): YES